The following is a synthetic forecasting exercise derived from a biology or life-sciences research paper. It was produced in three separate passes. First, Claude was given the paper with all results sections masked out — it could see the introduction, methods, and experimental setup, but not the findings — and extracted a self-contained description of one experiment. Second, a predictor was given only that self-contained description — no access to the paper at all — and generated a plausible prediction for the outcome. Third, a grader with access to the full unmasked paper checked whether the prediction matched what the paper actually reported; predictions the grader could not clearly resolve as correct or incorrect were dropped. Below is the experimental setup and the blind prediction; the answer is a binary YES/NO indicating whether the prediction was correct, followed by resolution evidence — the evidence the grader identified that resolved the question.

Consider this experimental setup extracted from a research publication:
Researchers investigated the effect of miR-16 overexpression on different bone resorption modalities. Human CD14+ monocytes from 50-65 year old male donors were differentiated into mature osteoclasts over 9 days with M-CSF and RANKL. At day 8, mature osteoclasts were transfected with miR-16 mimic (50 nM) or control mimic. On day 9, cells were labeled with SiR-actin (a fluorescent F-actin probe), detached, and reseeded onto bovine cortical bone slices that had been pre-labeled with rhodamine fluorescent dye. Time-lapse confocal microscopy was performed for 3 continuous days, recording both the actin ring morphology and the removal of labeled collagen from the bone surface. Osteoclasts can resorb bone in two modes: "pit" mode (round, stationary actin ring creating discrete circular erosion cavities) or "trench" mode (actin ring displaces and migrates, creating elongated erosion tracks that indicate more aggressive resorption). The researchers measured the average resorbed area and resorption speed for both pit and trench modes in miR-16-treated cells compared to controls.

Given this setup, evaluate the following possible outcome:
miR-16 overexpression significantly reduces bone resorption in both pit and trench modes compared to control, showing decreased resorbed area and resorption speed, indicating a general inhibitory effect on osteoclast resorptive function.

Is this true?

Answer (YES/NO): NO